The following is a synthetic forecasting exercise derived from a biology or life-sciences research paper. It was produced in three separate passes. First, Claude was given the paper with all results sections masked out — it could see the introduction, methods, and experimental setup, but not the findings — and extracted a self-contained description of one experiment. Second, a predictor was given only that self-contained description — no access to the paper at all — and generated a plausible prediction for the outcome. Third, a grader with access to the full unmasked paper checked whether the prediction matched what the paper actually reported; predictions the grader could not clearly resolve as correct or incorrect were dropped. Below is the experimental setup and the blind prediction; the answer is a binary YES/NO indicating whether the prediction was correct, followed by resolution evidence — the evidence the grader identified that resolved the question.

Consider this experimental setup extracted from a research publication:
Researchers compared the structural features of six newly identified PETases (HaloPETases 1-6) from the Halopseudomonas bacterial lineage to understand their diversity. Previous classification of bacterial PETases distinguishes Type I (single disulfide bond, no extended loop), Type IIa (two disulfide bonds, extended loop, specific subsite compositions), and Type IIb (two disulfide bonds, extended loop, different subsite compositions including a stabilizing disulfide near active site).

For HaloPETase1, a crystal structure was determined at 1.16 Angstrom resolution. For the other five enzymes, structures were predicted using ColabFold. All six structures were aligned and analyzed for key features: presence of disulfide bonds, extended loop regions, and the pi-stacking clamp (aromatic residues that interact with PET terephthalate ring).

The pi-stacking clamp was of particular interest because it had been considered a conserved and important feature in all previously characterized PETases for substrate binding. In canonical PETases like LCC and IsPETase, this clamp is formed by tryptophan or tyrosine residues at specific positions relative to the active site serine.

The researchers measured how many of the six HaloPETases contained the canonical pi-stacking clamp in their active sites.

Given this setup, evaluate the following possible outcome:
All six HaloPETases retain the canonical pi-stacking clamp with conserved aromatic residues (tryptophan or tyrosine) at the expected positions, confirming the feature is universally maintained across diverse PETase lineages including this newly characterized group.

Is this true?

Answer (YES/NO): NO